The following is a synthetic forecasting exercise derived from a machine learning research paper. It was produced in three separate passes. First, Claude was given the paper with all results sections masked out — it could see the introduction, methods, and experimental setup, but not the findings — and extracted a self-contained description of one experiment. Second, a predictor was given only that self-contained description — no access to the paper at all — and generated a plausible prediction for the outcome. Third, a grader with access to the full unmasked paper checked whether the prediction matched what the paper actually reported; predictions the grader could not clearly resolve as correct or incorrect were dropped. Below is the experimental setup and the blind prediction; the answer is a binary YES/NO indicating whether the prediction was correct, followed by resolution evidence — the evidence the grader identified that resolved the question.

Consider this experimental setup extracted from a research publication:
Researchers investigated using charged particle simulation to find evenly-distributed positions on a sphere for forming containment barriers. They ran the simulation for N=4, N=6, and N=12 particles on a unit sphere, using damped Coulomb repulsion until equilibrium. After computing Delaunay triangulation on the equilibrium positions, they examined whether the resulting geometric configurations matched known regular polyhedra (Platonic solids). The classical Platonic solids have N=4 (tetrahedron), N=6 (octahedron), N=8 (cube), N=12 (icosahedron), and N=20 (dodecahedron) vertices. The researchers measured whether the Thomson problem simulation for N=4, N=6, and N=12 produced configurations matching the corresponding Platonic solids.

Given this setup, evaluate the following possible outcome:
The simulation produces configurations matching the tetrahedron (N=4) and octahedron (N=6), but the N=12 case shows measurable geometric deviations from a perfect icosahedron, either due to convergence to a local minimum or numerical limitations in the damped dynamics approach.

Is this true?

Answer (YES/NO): NO